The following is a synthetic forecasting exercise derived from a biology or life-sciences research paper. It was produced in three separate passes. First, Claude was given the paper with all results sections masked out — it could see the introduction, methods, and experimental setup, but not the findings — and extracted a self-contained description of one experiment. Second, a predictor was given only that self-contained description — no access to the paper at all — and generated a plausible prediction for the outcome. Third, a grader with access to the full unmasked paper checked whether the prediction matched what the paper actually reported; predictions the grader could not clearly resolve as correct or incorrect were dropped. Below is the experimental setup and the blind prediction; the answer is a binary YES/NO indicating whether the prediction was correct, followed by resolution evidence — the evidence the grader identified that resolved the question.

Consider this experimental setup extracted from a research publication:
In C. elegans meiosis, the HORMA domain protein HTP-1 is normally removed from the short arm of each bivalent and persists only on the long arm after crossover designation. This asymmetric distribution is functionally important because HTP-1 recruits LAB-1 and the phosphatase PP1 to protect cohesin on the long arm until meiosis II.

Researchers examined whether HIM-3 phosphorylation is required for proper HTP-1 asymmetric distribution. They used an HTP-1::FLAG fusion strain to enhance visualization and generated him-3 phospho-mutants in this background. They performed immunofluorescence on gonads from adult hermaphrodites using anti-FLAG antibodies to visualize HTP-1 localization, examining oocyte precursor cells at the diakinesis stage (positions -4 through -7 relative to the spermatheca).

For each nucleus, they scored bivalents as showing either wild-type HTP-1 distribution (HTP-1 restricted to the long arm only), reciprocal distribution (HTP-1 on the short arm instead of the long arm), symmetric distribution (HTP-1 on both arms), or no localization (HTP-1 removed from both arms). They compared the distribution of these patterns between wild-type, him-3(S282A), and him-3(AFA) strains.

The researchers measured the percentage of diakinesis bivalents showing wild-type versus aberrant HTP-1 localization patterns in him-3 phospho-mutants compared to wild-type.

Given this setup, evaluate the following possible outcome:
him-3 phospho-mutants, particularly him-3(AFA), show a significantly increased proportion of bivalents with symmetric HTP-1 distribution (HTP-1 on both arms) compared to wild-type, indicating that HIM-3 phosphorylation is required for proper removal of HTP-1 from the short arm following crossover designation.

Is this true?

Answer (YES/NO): NO